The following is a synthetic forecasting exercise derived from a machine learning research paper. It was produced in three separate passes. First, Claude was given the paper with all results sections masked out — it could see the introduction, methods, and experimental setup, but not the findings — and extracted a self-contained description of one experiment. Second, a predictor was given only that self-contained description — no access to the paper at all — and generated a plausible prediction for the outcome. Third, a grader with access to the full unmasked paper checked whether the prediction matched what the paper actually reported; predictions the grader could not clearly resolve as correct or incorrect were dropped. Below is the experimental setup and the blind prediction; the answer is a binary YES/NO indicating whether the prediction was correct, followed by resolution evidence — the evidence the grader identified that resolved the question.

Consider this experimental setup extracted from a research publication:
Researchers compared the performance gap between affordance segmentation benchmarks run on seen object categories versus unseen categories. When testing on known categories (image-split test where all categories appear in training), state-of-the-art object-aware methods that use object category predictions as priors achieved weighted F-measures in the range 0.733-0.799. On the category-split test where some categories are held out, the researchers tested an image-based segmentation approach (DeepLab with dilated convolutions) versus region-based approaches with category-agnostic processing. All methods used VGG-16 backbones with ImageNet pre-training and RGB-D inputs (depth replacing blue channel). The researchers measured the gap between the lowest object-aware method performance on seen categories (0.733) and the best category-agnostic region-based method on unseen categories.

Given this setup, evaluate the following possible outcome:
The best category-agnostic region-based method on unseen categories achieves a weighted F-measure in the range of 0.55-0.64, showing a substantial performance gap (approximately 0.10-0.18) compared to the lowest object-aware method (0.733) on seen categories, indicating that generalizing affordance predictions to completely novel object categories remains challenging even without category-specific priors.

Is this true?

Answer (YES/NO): NO